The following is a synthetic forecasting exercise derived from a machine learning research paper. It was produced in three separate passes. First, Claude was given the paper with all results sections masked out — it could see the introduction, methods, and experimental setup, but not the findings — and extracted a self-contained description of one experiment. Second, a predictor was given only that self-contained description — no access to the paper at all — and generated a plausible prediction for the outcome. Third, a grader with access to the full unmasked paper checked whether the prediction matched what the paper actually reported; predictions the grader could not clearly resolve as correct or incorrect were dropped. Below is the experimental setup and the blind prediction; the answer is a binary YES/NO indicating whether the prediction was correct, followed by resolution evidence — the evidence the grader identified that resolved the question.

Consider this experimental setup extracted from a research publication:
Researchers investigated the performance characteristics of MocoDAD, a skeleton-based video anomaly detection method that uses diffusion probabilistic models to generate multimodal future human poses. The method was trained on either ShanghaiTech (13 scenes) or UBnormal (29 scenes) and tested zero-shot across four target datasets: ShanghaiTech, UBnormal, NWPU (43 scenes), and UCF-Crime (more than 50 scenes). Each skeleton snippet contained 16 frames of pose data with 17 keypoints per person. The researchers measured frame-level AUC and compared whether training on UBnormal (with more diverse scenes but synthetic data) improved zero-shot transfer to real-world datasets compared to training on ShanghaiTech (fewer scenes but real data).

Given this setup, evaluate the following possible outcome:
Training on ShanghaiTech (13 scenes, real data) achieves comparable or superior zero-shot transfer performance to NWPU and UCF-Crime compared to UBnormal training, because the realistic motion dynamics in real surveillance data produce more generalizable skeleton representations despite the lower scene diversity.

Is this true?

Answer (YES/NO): NO